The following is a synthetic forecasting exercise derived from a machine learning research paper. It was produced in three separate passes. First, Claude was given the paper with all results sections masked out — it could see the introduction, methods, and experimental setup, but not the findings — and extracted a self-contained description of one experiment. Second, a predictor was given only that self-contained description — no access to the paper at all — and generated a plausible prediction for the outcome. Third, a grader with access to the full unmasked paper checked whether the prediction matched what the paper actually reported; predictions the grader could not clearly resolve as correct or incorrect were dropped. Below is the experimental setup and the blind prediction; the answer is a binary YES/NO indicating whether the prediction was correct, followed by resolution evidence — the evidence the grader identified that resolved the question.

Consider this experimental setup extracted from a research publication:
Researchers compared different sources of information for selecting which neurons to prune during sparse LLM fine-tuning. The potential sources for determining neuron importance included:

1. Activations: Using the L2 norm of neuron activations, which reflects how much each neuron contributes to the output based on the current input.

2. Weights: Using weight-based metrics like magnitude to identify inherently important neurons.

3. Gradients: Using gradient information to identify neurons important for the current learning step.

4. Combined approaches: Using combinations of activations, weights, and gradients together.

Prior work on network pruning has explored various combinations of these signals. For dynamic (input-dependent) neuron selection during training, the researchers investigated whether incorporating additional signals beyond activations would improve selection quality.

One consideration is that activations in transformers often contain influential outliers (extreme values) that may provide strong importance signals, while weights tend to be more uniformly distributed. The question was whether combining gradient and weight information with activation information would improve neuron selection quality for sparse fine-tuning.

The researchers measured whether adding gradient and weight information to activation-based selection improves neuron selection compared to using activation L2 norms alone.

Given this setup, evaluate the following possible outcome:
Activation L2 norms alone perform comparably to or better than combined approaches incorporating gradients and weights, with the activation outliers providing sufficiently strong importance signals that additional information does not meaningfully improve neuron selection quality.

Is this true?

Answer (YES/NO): YES